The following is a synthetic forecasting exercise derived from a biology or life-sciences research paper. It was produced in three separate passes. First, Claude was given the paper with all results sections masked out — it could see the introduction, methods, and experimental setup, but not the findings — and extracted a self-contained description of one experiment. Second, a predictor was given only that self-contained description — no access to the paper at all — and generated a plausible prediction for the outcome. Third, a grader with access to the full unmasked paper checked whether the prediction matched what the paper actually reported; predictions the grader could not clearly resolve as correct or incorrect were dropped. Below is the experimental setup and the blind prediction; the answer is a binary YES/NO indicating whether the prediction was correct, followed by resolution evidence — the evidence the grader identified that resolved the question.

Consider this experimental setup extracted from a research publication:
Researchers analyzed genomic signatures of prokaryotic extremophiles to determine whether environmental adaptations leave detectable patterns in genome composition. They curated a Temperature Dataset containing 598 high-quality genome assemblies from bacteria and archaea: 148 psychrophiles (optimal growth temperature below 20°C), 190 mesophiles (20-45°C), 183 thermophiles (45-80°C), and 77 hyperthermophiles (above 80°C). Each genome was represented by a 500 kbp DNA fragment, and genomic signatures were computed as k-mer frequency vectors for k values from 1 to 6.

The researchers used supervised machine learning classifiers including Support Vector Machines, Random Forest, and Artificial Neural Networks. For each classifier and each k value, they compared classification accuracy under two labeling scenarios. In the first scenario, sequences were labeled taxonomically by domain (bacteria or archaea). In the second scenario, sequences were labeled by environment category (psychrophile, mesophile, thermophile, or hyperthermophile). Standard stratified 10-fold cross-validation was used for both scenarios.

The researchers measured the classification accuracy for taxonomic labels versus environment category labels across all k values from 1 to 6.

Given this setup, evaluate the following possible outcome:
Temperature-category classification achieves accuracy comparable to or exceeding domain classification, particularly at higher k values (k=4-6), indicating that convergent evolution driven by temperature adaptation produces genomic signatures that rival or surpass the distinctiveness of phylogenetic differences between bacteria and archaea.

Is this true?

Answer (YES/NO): NO